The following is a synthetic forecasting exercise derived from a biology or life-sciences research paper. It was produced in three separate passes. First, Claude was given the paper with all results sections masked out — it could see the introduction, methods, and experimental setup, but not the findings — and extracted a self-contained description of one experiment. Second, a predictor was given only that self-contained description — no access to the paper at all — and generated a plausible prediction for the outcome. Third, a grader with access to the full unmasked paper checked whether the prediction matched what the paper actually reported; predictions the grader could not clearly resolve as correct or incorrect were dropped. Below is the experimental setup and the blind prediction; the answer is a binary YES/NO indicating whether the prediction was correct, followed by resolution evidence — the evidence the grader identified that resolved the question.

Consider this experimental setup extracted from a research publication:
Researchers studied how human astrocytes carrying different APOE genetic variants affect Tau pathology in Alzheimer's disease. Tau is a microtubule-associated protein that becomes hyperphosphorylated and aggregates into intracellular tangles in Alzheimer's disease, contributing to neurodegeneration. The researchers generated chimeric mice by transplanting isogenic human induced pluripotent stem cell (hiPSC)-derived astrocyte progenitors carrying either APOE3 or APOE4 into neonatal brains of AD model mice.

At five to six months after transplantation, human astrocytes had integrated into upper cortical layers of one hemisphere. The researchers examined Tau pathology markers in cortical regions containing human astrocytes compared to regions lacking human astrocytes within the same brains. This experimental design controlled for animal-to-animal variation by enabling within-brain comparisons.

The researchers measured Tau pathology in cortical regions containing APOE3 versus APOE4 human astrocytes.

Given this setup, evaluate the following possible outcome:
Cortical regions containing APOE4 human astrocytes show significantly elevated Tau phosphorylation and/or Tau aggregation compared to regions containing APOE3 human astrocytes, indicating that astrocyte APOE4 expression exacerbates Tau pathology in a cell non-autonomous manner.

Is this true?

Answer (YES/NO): YES